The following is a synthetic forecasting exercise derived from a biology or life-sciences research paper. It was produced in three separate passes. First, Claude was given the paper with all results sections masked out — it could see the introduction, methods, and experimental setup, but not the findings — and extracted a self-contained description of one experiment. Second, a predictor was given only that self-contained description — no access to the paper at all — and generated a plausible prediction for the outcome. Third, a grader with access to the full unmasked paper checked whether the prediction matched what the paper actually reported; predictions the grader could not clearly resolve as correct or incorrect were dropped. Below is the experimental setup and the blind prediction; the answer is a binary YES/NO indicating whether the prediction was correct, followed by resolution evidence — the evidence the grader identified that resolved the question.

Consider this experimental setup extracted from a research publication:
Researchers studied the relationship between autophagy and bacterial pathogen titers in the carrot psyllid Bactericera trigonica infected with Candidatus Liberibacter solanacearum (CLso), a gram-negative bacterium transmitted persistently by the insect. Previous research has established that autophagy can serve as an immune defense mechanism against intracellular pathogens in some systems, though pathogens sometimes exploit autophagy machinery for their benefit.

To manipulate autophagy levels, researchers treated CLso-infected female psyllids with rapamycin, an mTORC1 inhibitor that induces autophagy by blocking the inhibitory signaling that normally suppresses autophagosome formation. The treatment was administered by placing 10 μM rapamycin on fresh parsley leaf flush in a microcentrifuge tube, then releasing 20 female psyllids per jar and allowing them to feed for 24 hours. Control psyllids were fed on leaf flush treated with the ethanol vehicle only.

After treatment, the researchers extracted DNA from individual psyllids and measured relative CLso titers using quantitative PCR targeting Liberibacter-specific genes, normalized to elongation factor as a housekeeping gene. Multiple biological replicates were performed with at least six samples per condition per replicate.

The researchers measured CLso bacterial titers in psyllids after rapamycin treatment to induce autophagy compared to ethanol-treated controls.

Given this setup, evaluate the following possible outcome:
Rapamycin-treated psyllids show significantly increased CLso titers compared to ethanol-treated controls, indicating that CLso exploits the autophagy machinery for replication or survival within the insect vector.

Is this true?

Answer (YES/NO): NO